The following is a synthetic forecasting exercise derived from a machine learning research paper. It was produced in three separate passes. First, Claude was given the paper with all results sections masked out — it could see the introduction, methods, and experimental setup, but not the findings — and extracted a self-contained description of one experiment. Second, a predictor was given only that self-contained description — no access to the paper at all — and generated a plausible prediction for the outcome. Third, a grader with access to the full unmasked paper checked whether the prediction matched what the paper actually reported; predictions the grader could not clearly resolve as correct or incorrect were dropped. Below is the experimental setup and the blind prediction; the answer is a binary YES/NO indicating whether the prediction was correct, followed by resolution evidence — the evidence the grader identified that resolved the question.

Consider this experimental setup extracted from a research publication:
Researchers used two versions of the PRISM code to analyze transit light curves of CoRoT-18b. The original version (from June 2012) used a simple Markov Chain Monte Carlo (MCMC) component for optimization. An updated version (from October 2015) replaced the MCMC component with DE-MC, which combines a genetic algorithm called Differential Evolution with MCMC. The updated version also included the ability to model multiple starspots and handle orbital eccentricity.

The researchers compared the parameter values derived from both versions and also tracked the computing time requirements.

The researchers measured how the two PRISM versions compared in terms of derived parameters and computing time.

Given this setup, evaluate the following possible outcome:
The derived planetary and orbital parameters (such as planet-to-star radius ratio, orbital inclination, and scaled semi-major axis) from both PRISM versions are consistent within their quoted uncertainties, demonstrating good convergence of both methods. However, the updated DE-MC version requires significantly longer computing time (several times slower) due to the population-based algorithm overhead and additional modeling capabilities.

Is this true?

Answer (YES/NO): YES